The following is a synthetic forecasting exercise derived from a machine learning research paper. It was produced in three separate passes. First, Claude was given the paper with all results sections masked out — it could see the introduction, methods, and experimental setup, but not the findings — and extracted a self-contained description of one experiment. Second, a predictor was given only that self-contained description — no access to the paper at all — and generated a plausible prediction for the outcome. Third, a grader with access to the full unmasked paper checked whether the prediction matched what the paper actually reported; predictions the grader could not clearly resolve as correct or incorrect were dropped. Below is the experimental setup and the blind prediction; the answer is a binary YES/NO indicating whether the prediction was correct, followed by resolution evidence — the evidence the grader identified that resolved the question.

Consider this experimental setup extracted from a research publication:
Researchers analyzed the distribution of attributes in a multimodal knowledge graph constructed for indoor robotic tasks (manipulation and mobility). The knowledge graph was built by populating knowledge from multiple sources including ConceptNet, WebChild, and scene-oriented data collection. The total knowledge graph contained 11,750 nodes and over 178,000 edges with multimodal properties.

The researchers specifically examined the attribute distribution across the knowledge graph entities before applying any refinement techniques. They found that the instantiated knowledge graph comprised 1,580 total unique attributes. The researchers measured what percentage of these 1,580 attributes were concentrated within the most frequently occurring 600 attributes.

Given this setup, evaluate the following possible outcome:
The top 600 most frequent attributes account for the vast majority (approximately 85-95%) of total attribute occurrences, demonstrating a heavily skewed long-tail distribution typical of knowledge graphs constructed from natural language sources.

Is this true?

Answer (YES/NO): NO